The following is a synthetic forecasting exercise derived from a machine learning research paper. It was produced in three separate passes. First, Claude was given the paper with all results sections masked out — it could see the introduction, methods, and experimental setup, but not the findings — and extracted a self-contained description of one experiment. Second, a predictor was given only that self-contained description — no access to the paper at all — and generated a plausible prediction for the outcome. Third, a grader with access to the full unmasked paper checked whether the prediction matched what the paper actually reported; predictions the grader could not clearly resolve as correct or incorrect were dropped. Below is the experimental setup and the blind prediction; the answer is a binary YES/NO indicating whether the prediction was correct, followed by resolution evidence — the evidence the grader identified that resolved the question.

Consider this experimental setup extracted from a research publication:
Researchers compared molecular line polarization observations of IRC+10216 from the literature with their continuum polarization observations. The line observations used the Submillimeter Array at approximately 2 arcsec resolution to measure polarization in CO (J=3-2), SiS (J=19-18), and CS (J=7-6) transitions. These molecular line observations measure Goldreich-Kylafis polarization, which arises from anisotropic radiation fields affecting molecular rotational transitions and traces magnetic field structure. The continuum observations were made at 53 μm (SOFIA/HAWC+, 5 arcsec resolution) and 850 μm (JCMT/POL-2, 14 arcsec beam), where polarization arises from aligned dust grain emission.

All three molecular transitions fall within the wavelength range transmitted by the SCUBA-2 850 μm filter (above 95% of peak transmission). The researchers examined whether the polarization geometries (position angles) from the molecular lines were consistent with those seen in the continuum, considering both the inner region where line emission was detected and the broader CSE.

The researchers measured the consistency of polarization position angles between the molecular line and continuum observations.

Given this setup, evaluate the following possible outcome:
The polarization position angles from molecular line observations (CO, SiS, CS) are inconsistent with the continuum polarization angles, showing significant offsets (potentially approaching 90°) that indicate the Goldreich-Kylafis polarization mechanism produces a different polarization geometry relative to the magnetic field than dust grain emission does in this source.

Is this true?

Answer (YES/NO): YES